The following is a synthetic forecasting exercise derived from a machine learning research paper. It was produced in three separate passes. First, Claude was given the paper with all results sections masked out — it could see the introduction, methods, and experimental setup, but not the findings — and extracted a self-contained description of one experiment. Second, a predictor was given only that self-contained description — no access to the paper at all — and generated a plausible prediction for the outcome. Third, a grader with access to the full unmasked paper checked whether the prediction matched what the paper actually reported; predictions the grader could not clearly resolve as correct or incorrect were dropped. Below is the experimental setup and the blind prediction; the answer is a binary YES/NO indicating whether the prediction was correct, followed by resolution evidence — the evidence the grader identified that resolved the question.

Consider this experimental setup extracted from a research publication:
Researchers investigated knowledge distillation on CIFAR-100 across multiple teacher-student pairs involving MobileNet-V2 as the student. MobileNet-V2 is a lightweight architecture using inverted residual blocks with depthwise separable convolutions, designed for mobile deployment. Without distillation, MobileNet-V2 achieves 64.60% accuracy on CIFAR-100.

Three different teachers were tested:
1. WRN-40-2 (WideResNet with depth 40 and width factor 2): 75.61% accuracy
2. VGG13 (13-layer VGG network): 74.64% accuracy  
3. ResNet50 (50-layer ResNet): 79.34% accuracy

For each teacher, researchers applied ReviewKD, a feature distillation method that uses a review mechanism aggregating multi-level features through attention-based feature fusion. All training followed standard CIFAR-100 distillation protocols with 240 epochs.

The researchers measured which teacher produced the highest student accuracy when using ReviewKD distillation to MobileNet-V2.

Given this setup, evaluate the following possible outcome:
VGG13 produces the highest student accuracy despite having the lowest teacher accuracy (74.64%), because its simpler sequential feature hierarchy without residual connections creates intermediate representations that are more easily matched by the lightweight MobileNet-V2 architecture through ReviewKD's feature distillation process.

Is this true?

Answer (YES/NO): NO